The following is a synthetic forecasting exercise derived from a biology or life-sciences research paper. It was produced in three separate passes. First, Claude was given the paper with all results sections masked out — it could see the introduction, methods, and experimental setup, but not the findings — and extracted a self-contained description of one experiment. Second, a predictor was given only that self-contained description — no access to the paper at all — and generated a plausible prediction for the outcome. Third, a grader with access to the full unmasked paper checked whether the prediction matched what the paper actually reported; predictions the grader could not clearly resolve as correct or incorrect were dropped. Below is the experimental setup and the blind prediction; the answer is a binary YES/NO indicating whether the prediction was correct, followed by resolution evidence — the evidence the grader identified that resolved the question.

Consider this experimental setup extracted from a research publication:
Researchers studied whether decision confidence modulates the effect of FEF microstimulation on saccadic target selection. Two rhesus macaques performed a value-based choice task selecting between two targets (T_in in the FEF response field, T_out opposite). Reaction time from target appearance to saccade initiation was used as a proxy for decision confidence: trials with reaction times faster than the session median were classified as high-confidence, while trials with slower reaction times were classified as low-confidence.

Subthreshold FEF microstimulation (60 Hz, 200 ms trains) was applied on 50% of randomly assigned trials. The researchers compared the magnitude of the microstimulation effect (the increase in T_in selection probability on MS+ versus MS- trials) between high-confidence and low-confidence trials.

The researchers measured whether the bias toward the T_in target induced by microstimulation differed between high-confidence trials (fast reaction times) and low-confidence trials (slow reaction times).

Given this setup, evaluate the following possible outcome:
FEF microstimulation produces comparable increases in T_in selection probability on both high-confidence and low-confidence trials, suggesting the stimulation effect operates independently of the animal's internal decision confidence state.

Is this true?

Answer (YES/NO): YES